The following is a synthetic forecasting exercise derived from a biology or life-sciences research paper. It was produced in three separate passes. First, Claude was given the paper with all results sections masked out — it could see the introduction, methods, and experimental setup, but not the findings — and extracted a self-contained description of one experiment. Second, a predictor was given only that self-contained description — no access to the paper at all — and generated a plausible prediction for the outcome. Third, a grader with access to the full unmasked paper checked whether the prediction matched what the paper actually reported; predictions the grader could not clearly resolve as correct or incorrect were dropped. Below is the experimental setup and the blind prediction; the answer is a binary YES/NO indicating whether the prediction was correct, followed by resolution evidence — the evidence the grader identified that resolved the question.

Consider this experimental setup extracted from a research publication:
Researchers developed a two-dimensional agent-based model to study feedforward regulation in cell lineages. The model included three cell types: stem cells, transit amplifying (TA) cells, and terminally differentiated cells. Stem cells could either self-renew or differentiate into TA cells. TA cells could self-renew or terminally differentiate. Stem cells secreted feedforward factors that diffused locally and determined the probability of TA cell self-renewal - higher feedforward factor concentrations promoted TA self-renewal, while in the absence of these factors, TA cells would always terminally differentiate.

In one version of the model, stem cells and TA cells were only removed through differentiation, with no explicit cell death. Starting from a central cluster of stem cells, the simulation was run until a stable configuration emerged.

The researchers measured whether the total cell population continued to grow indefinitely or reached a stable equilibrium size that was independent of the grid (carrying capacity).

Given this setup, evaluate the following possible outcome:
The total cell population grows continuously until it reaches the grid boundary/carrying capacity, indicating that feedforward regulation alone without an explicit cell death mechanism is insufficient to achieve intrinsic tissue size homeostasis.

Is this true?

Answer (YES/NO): NO